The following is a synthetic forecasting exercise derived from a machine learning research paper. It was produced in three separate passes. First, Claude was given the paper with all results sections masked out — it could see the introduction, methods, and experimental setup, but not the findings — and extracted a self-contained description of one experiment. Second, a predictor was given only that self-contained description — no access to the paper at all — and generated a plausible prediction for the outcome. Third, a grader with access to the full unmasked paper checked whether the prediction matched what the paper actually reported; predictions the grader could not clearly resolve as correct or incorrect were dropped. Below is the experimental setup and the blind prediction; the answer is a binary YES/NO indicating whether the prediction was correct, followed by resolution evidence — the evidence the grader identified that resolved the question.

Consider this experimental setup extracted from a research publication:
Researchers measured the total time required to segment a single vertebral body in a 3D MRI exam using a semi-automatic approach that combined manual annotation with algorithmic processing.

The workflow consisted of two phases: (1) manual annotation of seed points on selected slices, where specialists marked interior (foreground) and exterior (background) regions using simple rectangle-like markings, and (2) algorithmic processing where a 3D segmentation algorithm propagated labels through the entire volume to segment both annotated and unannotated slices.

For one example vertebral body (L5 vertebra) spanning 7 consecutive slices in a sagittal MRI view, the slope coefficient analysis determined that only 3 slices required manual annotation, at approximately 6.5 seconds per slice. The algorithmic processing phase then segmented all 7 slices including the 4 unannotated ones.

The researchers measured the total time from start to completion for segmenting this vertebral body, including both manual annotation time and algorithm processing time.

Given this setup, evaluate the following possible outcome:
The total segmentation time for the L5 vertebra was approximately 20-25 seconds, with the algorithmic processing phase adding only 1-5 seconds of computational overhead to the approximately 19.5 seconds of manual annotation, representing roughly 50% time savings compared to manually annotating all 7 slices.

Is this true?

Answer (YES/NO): NO